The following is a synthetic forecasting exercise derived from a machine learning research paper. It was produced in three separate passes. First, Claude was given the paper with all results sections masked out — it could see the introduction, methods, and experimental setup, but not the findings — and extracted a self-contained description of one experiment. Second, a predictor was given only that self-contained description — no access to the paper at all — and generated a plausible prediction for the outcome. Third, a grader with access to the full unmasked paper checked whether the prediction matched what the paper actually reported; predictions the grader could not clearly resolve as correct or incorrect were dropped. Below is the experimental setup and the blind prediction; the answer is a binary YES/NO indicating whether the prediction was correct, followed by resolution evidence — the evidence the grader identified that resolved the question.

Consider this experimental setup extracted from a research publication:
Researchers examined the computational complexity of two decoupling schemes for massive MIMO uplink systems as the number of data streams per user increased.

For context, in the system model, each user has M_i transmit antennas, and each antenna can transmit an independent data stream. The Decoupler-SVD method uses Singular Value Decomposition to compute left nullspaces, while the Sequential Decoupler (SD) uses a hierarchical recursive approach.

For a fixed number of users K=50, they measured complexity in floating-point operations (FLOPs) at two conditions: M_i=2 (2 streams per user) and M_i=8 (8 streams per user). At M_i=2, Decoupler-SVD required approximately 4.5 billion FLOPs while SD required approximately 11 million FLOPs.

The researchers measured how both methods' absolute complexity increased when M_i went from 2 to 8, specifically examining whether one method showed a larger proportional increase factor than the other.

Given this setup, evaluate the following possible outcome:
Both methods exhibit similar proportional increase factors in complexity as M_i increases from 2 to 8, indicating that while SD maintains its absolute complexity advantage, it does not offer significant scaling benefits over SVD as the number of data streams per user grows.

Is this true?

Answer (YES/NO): YES